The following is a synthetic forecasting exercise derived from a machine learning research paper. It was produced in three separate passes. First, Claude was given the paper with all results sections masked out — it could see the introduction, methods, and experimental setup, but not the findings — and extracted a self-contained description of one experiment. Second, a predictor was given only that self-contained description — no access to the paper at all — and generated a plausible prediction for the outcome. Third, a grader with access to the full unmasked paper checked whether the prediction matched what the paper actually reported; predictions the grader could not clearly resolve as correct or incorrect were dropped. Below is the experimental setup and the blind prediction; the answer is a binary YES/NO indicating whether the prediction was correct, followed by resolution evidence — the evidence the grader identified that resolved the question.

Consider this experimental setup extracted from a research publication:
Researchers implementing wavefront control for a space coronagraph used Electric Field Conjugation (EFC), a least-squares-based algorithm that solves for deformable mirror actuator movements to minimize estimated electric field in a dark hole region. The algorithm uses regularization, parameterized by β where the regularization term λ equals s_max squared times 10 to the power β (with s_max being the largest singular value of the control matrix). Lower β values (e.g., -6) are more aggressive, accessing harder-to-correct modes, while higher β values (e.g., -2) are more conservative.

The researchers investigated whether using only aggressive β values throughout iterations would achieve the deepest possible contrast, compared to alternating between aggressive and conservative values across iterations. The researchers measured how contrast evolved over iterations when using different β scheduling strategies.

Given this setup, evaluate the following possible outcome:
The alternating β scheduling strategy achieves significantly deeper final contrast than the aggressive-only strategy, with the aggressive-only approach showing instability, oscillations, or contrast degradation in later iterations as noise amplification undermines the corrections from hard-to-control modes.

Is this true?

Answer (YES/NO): NO